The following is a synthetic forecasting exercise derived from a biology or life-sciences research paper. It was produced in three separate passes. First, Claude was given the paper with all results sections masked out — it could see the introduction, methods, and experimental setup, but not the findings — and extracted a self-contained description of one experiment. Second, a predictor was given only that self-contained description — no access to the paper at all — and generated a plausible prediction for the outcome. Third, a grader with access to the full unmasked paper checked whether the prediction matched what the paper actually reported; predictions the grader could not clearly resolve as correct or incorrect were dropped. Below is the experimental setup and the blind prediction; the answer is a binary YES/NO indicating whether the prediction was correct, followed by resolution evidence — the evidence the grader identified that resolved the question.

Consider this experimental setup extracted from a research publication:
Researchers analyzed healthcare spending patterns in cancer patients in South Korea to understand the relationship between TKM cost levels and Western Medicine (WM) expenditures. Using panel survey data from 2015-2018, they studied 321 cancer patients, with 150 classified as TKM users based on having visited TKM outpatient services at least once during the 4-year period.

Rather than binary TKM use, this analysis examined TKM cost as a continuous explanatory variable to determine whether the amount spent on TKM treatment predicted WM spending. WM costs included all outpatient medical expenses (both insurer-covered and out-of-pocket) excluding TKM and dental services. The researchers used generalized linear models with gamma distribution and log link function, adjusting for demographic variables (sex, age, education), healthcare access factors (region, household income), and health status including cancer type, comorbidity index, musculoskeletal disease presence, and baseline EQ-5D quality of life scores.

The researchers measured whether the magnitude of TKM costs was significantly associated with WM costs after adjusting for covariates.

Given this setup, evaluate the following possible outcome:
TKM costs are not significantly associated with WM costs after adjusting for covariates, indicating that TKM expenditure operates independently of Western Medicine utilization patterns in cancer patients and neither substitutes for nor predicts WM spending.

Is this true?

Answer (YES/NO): YES